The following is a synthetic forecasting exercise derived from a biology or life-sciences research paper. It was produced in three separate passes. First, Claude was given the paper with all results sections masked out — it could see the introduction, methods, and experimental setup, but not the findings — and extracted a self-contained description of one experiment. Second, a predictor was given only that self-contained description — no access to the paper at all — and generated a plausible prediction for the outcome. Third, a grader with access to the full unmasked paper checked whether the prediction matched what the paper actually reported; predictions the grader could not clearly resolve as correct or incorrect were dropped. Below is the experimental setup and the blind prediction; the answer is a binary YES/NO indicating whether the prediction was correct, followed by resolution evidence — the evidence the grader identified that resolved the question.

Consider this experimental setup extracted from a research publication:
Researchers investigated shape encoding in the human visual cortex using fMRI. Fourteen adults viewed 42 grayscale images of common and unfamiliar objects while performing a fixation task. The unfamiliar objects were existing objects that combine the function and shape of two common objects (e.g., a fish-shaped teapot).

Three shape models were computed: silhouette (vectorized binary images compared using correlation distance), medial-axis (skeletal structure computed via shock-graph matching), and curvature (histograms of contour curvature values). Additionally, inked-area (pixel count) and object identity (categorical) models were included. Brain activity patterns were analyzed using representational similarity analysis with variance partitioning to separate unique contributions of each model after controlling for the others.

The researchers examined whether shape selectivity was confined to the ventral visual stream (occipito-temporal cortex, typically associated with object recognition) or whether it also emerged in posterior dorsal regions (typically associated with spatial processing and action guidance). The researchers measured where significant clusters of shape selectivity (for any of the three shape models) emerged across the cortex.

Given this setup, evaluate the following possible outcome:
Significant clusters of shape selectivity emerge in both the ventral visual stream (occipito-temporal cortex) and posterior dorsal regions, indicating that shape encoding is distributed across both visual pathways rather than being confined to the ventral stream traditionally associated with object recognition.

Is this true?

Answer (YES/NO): YES